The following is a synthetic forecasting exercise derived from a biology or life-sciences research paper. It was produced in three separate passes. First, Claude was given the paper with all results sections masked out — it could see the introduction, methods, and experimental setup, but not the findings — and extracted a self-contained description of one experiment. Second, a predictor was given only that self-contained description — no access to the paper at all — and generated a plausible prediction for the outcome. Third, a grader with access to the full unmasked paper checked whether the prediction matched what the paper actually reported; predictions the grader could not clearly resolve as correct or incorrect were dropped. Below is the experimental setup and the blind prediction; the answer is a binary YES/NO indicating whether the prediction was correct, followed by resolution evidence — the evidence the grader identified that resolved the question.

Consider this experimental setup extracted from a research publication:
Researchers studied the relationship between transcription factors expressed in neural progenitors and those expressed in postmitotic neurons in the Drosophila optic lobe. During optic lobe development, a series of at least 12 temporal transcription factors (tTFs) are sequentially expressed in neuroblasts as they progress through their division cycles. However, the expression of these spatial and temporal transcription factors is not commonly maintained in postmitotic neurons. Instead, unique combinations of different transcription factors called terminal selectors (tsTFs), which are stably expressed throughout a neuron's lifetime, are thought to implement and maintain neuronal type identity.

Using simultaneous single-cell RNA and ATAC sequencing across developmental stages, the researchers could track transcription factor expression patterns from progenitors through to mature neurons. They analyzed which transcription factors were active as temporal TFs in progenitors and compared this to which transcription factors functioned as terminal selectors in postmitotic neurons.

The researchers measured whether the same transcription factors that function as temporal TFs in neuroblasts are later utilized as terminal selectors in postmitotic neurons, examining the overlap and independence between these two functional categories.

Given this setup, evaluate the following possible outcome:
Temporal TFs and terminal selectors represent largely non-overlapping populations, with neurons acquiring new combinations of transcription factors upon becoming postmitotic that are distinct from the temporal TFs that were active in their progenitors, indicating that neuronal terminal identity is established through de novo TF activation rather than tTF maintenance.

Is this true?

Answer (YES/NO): NO